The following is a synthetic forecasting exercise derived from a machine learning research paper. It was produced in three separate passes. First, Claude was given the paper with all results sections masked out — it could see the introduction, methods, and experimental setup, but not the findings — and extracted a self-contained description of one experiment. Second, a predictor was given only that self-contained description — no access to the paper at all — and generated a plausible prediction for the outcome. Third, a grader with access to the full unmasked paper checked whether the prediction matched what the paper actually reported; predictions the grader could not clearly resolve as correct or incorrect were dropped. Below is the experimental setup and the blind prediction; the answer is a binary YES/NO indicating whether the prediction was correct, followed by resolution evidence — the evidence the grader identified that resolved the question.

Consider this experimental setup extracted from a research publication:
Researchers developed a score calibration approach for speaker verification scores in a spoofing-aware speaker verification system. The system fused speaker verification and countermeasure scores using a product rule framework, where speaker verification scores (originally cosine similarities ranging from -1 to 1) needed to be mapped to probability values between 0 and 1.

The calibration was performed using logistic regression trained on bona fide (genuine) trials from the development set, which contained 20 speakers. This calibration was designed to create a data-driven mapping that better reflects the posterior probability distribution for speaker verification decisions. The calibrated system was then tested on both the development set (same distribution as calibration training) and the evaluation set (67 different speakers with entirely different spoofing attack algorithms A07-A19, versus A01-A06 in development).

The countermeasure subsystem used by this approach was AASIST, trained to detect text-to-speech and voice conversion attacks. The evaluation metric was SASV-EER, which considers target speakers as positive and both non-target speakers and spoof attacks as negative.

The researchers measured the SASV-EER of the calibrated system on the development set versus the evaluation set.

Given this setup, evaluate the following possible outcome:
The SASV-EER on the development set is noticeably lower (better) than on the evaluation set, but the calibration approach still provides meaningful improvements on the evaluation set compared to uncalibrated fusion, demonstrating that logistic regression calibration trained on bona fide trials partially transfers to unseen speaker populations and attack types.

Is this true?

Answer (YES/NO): NO